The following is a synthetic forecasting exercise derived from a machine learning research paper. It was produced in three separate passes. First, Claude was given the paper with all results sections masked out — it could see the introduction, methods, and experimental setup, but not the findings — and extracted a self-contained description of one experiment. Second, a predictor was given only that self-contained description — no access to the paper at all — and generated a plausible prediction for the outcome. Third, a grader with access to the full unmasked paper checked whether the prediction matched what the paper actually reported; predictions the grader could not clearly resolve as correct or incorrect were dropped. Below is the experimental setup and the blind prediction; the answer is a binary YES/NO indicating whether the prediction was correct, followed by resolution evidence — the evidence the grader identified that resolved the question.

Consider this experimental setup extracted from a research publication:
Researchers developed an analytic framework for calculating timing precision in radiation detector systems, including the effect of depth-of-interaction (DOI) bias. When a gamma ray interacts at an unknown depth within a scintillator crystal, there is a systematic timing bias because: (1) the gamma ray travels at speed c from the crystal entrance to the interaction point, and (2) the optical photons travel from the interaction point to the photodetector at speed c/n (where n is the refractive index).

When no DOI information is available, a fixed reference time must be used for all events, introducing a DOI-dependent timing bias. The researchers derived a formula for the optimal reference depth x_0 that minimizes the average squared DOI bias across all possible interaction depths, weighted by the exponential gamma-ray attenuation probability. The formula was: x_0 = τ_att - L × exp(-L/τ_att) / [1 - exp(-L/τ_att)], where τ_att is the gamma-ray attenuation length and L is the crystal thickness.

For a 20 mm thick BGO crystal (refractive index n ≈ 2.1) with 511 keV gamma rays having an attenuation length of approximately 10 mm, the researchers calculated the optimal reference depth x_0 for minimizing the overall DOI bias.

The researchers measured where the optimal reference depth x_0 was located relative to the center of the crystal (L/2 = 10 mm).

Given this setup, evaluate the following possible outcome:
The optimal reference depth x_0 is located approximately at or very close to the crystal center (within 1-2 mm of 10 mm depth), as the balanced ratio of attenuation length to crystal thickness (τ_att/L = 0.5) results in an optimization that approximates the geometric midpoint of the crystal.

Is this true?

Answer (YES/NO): YES